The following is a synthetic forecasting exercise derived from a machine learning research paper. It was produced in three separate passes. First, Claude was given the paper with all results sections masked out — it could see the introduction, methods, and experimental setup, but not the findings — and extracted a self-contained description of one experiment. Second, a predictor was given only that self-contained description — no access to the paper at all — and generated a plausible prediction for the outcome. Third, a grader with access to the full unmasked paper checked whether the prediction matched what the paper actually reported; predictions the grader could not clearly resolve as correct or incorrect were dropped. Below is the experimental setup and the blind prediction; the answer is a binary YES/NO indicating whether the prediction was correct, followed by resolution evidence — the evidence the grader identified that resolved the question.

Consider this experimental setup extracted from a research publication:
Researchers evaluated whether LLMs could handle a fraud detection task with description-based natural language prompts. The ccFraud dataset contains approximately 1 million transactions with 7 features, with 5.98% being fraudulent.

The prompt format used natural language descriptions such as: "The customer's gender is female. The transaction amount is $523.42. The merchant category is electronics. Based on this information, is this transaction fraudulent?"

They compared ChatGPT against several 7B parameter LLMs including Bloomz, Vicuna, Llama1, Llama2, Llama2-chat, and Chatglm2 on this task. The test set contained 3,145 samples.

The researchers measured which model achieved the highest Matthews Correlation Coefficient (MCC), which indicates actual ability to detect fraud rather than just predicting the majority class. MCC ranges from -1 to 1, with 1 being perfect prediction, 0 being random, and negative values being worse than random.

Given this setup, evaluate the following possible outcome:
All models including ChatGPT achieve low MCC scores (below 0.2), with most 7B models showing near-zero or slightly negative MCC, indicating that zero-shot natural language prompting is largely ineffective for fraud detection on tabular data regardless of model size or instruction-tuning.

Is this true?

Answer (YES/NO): YES